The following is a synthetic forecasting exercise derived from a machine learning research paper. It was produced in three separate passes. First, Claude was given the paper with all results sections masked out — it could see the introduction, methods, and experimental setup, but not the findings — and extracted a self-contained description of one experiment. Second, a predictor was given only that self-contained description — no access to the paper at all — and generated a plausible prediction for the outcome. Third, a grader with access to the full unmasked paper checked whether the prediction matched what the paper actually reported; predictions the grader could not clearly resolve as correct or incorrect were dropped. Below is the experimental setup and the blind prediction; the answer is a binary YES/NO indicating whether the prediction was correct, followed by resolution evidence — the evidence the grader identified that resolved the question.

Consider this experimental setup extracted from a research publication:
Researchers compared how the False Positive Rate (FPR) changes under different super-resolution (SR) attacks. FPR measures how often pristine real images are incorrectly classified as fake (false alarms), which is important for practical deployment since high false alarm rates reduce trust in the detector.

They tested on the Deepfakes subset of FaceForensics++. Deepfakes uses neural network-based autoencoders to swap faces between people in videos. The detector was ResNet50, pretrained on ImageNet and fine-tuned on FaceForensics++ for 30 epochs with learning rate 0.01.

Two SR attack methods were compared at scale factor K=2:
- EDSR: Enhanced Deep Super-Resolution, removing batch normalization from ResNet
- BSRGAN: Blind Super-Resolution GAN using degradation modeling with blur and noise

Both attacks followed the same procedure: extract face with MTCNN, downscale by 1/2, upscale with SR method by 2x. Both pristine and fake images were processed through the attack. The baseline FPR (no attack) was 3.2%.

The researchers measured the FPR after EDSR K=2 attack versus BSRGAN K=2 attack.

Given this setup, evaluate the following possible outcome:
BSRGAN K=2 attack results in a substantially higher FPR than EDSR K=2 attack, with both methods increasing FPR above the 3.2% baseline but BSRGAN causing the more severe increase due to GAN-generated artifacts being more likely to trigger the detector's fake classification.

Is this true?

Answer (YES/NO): YES